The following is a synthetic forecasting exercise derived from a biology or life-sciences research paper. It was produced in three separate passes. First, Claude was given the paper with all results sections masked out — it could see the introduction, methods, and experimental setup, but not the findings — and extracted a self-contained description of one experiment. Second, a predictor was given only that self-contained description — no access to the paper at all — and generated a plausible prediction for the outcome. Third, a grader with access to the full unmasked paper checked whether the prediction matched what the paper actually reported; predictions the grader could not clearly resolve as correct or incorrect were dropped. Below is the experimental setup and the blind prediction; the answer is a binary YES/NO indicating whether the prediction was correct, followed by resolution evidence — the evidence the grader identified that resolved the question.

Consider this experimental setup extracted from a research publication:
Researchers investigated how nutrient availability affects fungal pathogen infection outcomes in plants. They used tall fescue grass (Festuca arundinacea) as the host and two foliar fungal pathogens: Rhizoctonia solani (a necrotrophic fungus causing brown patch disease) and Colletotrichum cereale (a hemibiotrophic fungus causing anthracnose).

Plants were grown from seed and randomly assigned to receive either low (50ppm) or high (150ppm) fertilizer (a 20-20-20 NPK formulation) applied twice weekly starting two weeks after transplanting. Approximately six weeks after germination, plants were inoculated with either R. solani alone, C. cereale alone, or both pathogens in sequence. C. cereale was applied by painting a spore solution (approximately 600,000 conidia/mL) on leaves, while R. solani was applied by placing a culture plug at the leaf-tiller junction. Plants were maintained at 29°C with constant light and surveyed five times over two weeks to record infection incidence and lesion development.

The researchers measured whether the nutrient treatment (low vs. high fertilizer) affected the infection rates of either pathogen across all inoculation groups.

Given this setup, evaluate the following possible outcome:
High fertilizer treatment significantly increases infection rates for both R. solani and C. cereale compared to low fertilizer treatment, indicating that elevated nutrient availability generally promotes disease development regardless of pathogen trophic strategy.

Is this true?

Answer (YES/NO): NO